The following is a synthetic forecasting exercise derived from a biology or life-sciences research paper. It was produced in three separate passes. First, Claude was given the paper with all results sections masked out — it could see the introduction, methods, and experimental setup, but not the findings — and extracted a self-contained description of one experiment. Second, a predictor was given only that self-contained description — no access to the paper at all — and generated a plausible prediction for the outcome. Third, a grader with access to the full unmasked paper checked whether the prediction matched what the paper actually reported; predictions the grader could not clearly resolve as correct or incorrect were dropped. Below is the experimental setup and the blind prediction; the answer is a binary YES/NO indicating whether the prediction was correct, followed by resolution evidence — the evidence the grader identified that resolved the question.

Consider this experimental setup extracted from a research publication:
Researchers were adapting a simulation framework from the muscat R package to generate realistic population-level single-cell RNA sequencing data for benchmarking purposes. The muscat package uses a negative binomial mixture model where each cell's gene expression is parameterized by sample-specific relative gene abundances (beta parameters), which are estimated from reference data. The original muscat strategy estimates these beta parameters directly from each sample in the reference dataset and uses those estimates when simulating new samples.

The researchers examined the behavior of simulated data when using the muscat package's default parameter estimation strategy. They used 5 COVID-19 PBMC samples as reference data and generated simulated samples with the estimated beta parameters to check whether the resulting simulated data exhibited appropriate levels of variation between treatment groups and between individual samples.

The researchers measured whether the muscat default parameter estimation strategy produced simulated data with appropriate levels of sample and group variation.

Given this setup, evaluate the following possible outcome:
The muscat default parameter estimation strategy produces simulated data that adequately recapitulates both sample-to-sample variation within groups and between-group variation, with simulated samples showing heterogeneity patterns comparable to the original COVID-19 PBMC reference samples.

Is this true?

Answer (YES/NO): NO